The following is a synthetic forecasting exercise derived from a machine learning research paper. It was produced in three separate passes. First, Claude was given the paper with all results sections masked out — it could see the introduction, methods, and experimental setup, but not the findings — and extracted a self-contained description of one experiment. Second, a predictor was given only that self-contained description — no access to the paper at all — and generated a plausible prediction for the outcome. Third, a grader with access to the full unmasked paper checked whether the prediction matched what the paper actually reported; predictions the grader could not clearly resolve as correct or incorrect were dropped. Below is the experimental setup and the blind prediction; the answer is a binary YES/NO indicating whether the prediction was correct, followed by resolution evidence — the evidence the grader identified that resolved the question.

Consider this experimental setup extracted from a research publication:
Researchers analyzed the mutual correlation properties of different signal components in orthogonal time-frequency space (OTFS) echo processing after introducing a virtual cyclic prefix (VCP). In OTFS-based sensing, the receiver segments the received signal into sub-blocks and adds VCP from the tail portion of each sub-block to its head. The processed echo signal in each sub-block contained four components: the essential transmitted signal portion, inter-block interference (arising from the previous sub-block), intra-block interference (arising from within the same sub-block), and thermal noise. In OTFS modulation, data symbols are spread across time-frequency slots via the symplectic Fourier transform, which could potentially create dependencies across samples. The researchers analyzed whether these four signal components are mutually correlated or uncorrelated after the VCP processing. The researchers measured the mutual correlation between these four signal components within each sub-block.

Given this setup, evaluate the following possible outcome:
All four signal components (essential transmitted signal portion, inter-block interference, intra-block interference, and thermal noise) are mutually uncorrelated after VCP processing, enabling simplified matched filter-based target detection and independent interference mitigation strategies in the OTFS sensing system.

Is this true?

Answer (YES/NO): YES